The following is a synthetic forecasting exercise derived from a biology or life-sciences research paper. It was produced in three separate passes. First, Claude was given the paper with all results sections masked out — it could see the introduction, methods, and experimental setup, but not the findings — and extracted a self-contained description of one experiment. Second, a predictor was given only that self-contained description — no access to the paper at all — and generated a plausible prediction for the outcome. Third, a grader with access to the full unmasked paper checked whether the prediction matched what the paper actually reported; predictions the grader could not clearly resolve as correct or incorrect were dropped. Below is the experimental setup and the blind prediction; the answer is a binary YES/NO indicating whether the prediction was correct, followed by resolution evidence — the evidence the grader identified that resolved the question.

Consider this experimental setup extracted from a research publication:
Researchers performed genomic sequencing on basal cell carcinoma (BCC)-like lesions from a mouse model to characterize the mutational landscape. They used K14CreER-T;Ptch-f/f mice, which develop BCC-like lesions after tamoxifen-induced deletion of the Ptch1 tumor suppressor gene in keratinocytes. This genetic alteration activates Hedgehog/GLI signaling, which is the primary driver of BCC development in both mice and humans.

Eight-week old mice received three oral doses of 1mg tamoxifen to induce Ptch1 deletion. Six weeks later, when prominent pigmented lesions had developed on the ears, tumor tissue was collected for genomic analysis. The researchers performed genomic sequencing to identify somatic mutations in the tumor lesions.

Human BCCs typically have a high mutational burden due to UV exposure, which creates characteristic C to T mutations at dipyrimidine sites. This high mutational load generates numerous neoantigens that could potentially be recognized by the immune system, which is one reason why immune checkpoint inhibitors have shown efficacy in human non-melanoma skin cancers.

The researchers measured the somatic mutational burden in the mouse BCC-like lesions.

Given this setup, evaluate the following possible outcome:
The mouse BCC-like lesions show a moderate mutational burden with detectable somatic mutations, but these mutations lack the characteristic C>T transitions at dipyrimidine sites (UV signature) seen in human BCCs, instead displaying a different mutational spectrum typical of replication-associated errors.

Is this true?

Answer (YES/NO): NO